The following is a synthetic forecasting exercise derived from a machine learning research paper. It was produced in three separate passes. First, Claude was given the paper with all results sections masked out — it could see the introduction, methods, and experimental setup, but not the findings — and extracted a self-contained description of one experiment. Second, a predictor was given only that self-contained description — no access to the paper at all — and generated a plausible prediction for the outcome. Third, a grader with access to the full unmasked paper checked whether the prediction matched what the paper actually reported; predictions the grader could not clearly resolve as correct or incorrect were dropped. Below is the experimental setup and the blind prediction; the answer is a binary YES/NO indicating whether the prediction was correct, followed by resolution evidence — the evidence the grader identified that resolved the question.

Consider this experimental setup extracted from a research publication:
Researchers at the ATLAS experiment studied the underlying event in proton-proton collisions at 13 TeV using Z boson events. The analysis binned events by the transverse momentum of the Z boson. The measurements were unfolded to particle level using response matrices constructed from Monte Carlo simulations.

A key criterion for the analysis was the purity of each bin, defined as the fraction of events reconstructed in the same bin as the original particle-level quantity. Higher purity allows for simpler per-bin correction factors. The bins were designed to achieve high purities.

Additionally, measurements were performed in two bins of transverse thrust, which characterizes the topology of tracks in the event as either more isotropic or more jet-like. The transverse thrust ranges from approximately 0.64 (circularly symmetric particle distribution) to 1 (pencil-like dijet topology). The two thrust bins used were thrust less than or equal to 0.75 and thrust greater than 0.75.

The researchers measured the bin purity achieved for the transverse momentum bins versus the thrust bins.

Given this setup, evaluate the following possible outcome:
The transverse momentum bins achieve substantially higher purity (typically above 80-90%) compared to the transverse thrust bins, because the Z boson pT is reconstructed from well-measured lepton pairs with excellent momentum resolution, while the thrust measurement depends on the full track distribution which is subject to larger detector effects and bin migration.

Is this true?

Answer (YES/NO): NO